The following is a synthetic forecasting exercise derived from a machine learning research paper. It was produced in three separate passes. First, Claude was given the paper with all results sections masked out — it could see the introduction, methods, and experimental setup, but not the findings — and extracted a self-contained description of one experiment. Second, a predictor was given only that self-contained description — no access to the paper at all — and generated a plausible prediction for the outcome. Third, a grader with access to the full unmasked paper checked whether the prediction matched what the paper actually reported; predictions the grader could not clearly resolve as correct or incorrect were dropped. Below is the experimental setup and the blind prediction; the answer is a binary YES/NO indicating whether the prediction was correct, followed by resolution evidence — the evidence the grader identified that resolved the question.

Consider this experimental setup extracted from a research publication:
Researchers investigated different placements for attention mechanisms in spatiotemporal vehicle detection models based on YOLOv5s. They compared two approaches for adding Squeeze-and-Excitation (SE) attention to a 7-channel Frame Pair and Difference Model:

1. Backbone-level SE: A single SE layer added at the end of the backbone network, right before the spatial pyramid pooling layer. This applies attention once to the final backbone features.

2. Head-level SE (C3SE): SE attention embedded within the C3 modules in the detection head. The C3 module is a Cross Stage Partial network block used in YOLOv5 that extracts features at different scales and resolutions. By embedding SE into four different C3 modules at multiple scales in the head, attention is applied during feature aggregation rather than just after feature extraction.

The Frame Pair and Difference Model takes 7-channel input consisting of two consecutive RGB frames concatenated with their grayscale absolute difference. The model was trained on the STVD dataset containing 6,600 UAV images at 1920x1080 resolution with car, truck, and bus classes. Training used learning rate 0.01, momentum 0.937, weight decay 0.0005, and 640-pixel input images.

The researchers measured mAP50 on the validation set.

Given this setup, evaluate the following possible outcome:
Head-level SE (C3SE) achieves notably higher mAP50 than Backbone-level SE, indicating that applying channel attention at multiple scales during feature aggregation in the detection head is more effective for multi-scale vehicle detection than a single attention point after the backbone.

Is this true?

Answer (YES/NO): NO